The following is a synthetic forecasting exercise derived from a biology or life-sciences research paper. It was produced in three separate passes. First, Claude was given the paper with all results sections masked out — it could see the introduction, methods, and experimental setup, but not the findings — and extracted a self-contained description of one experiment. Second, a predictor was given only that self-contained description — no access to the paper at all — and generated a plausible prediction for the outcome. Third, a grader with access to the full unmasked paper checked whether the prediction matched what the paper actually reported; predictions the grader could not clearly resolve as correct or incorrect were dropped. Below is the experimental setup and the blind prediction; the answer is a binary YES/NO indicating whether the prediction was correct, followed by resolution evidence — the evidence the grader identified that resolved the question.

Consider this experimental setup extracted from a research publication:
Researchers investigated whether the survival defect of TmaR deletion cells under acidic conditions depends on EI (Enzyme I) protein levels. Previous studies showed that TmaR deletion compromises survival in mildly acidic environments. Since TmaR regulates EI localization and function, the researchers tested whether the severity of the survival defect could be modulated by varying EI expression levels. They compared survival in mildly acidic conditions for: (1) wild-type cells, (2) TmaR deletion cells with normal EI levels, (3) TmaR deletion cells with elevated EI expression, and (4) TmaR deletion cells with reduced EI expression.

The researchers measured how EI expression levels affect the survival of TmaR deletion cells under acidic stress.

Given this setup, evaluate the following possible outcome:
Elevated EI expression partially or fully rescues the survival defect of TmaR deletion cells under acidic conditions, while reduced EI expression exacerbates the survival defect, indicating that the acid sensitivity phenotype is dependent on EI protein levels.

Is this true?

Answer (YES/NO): NO